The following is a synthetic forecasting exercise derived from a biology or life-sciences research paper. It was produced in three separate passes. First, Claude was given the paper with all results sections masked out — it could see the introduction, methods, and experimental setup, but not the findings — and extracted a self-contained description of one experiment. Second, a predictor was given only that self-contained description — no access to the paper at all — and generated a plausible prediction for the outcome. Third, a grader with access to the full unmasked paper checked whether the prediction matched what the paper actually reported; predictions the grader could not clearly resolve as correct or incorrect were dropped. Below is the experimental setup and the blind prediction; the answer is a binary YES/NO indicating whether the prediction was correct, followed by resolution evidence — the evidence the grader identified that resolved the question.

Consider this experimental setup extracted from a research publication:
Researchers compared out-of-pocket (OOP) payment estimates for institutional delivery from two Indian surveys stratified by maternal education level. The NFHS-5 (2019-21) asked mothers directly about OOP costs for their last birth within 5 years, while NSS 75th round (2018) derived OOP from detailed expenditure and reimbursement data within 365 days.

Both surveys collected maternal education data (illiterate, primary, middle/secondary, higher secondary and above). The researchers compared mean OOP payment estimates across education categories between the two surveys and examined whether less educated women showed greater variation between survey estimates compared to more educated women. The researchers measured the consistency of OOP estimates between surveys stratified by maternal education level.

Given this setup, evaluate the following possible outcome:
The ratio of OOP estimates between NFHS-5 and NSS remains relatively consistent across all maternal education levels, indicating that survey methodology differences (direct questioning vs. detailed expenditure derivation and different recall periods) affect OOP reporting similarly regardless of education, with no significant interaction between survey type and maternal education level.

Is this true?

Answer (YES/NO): NO